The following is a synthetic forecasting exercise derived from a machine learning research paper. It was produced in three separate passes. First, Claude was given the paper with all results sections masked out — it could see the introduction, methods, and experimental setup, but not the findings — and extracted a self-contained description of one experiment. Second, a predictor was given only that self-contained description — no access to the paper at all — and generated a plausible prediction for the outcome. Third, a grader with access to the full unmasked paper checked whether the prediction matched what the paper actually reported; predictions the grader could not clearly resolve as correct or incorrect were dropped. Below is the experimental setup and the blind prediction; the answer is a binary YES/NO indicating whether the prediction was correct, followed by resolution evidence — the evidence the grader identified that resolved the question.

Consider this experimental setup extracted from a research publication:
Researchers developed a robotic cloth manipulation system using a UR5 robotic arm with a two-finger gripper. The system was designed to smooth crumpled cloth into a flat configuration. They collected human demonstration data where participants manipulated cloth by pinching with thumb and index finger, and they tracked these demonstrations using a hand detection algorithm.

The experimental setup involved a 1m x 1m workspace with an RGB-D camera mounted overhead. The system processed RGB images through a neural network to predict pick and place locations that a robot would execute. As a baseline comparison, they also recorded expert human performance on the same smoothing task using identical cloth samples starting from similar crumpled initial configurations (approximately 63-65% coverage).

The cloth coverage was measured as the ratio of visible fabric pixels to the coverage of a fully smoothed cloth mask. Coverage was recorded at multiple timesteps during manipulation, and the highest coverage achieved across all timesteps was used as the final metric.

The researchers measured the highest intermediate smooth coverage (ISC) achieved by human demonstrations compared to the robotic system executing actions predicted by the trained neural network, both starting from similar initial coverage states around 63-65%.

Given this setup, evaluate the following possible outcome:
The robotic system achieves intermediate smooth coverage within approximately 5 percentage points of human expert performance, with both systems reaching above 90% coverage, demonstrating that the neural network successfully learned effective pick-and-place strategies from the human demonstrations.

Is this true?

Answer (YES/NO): YES